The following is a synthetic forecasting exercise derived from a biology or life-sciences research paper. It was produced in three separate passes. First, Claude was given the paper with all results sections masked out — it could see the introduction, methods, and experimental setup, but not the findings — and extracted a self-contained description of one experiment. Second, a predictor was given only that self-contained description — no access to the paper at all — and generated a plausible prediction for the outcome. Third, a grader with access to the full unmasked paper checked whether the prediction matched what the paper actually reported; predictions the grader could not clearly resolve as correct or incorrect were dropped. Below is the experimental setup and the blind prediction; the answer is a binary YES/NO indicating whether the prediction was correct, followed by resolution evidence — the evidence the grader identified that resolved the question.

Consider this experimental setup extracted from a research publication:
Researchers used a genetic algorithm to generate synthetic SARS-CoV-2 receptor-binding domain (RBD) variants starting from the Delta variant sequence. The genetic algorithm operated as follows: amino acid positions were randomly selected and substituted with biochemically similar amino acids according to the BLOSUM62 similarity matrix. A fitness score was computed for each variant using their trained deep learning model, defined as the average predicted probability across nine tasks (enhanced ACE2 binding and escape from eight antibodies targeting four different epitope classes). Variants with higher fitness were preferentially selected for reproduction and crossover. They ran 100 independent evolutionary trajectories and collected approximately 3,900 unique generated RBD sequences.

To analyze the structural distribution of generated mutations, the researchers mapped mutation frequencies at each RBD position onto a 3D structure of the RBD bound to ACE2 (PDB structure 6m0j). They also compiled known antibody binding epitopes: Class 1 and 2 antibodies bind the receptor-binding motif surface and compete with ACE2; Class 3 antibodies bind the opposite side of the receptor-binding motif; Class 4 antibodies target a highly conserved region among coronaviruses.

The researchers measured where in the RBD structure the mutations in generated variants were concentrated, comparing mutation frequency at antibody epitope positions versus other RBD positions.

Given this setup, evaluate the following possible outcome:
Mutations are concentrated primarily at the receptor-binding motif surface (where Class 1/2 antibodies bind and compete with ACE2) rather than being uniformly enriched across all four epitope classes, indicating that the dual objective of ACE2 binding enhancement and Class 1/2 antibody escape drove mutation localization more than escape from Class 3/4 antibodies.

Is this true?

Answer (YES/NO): NO